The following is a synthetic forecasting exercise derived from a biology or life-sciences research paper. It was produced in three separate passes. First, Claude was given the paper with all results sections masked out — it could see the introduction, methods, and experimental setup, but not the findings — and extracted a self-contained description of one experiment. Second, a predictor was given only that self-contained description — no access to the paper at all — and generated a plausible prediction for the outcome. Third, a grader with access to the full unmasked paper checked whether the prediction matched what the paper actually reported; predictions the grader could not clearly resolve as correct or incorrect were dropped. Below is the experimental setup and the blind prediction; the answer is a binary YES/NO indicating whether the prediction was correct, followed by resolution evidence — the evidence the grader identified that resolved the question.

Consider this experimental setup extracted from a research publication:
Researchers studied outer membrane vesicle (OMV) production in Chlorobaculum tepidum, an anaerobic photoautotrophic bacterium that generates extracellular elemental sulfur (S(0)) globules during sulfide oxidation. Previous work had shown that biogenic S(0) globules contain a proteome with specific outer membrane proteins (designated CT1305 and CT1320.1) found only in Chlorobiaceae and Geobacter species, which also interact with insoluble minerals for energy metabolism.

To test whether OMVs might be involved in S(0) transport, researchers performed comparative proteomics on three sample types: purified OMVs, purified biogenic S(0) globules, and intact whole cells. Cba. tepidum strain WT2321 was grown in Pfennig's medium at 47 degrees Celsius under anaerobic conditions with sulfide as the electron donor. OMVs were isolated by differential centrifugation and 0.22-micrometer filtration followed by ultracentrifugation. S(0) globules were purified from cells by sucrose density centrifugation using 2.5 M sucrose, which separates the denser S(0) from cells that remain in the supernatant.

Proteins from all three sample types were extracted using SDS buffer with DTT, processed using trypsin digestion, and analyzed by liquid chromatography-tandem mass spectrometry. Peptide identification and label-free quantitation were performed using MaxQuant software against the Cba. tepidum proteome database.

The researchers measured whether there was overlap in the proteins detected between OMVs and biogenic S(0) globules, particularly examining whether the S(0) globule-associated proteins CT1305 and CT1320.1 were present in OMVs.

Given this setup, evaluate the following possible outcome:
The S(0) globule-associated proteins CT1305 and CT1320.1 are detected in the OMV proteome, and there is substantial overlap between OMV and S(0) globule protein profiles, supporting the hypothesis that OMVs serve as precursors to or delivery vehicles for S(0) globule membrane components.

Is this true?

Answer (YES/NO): NO